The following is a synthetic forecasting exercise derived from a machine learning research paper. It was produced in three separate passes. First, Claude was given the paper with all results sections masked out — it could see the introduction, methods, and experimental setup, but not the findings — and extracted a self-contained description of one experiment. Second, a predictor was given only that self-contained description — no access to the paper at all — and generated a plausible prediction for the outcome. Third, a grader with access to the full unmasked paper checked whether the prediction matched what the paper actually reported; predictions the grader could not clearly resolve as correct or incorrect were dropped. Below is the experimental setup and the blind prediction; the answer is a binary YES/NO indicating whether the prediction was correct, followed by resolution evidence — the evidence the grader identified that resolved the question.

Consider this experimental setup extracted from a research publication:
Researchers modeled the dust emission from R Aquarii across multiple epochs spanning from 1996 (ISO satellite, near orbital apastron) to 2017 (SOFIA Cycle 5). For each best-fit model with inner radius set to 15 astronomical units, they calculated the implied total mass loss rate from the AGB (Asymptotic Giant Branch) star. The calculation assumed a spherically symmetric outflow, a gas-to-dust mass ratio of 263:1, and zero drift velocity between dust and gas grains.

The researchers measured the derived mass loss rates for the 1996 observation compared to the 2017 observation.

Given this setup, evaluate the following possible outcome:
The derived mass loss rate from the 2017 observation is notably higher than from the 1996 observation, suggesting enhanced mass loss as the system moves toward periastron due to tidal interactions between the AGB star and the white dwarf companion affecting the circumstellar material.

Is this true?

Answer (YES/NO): NO